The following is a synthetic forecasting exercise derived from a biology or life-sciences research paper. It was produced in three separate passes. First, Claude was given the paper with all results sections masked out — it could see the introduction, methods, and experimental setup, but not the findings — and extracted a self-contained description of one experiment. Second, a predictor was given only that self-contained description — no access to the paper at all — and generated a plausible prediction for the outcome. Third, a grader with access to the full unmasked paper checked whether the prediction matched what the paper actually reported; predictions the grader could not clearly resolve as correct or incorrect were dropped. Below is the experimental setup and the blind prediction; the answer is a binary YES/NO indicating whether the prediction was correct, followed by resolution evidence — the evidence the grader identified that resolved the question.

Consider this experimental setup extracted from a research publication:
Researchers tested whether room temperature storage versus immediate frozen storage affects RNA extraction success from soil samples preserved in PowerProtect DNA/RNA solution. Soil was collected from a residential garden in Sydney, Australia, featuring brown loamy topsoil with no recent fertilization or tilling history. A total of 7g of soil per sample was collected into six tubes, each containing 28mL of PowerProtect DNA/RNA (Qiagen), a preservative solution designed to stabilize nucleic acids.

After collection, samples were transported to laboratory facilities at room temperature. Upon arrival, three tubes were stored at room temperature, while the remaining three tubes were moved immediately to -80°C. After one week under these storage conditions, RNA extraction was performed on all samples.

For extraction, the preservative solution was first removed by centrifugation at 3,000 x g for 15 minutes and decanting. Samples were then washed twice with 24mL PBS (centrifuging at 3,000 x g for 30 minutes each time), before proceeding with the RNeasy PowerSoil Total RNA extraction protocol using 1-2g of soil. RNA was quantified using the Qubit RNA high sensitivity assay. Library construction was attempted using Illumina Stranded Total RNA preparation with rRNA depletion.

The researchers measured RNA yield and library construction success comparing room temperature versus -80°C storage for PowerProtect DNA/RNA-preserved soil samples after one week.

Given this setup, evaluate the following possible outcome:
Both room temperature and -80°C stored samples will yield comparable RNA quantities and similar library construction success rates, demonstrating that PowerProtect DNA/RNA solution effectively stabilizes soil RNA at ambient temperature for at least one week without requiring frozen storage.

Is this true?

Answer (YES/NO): NO